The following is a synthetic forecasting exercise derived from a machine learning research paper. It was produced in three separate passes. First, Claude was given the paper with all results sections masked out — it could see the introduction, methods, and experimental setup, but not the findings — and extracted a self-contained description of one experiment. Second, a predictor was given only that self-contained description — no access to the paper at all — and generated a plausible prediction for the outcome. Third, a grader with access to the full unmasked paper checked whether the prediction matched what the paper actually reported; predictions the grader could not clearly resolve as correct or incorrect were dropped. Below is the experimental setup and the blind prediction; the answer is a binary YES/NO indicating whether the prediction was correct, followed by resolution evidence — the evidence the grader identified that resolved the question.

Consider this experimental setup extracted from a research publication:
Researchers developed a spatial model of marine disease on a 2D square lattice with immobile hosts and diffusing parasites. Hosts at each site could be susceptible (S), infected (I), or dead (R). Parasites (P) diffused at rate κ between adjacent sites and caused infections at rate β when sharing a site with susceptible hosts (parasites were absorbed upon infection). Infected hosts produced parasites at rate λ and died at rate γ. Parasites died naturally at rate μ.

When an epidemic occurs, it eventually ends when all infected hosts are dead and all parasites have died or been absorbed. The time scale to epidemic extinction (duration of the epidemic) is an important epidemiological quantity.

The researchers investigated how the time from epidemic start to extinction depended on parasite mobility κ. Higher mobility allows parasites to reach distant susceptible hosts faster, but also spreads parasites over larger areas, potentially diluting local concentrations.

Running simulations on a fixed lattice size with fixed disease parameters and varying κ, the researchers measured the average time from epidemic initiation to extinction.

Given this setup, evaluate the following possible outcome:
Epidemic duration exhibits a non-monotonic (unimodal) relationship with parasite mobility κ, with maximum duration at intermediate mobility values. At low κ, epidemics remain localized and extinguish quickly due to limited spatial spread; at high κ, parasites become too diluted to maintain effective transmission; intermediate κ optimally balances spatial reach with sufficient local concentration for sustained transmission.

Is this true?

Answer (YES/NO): NO